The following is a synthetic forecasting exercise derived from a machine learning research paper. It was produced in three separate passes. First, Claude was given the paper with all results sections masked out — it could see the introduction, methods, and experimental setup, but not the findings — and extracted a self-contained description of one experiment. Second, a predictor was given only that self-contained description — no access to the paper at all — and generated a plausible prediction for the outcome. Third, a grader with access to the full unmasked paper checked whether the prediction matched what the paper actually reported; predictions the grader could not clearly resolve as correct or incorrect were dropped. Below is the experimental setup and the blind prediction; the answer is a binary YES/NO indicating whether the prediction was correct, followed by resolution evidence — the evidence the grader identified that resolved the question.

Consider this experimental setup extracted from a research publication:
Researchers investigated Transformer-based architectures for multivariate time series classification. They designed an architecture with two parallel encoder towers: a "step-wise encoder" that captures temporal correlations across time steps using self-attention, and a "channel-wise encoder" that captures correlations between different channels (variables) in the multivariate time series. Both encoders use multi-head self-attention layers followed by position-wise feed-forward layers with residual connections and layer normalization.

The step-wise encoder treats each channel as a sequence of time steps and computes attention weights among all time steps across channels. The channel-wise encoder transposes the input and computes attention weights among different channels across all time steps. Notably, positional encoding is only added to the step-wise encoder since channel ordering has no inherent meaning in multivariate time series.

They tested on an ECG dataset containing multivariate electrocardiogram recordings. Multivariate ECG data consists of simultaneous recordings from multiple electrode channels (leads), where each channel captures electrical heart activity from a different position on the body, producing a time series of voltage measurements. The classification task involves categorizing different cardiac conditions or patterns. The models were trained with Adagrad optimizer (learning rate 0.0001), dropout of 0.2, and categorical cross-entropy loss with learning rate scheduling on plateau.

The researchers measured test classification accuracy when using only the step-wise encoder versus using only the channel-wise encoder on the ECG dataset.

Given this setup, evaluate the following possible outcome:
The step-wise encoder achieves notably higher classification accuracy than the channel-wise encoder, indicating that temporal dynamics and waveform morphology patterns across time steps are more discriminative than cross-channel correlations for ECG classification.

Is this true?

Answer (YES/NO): NO